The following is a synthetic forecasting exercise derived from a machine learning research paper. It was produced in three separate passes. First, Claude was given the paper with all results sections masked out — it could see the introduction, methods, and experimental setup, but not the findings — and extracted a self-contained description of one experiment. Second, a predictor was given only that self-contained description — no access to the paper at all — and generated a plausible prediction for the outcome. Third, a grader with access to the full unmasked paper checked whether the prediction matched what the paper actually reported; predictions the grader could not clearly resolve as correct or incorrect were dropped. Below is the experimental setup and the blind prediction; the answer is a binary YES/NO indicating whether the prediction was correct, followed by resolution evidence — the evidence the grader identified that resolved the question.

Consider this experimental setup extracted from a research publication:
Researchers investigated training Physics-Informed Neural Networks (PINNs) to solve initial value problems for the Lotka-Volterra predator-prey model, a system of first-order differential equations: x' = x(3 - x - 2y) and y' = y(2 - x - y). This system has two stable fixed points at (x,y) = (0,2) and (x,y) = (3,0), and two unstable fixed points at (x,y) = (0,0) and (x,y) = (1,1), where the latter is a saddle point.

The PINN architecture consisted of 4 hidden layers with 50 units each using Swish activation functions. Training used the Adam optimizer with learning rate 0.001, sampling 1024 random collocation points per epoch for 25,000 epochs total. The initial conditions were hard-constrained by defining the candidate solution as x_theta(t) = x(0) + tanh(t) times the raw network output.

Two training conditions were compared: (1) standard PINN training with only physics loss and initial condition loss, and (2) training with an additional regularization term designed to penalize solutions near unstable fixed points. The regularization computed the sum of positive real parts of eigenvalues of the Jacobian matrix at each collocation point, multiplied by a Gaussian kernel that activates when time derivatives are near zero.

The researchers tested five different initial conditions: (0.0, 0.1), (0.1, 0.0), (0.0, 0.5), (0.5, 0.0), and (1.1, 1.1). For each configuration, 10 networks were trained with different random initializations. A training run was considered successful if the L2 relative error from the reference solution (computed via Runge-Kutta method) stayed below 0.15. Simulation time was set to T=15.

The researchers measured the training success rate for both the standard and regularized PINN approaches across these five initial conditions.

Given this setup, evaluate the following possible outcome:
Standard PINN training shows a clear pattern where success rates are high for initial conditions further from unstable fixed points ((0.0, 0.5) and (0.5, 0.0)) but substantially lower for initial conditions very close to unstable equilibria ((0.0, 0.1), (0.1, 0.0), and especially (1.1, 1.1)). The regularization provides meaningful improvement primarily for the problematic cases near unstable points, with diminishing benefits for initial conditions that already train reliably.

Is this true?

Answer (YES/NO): NO